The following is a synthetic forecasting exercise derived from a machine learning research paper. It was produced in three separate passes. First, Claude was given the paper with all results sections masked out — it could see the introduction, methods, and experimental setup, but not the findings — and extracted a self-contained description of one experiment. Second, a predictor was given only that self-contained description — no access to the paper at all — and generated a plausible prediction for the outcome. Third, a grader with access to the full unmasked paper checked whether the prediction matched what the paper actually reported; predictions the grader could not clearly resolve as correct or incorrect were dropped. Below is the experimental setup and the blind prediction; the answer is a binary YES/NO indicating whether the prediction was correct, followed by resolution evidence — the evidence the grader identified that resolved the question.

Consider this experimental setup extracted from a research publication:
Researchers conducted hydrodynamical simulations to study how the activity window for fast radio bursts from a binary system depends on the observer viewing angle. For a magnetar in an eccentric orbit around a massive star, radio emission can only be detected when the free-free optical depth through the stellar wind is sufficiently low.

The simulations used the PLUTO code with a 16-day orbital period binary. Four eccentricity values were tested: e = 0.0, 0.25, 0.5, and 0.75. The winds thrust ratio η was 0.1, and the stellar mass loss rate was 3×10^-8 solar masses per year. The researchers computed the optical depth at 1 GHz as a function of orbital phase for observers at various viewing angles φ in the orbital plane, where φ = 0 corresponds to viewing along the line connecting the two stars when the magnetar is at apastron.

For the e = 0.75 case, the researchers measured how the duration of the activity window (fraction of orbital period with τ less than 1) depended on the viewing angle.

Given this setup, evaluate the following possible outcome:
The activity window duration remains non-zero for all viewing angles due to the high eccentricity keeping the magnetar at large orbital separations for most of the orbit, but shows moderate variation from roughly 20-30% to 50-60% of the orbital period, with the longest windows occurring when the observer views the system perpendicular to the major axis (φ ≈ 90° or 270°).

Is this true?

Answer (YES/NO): NO